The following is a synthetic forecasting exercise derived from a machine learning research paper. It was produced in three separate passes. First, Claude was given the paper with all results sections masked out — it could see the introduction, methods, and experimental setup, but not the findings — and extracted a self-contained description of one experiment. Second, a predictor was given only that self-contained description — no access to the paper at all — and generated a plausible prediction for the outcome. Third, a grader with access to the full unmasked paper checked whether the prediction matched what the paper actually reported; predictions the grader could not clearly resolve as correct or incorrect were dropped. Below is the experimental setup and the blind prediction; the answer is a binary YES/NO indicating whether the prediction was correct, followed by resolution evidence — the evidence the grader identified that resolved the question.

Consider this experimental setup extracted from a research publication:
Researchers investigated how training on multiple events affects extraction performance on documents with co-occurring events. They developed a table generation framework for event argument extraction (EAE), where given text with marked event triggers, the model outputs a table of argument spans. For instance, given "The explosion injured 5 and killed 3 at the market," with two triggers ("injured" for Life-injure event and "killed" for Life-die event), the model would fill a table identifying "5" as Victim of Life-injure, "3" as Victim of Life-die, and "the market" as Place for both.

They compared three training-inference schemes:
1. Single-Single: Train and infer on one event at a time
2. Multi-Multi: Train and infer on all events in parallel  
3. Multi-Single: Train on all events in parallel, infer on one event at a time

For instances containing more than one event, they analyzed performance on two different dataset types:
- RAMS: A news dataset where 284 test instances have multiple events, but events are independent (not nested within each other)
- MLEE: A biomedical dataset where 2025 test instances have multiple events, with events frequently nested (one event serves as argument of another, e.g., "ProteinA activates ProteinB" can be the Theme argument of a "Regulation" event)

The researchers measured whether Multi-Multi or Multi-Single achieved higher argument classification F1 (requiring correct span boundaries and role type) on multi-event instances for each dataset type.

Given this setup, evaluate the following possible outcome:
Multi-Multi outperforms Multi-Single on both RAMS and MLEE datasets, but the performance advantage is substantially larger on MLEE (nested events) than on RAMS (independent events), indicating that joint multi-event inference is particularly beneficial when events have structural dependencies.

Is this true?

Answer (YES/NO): NO